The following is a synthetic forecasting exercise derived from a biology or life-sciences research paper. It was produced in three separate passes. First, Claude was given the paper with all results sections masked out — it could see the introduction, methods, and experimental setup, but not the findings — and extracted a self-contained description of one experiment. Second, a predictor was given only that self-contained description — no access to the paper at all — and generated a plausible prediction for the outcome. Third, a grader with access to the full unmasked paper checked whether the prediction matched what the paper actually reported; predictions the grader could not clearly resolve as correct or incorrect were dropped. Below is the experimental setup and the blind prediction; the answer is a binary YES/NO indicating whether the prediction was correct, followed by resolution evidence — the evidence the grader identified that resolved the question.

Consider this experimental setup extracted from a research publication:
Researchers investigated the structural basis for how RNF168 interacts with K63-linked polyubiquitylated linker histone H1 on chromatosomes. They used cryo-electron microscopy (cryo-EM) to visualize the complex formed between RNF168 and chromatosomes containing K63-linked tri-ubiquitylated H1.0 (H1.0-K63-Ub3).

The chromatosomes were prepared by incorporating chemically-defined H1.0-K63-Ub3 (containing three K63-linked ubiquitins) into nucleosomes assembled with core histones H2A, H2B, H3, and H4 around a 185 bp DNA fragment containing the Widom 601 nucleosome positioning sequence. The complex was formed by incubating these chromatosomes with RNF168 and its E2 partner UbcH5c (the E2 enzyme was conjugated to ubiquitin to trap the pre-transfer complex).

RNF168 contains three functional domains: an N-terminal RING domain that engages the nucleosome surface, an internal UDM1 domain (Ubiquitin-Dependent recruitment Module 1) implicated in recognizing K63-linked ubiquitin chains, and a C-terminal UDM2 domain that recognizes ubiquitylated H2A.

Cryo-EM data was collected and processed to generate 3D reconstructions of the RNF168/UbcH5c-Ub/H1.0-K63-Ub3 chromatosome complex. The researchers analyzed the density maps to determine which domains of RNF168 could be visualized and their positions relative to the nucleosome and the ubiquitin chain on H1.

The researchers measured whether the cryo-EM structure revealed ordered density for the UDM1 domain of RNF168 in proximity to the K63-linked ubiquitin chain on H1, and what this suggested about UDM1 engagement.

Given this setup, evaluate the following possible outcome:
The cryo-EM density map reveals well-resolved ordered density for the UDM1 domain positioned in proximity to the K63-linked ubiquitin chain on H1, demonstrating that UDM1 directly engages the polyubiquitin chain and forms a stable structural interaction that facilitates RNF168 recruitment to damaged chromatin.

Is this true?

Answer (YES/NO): NO